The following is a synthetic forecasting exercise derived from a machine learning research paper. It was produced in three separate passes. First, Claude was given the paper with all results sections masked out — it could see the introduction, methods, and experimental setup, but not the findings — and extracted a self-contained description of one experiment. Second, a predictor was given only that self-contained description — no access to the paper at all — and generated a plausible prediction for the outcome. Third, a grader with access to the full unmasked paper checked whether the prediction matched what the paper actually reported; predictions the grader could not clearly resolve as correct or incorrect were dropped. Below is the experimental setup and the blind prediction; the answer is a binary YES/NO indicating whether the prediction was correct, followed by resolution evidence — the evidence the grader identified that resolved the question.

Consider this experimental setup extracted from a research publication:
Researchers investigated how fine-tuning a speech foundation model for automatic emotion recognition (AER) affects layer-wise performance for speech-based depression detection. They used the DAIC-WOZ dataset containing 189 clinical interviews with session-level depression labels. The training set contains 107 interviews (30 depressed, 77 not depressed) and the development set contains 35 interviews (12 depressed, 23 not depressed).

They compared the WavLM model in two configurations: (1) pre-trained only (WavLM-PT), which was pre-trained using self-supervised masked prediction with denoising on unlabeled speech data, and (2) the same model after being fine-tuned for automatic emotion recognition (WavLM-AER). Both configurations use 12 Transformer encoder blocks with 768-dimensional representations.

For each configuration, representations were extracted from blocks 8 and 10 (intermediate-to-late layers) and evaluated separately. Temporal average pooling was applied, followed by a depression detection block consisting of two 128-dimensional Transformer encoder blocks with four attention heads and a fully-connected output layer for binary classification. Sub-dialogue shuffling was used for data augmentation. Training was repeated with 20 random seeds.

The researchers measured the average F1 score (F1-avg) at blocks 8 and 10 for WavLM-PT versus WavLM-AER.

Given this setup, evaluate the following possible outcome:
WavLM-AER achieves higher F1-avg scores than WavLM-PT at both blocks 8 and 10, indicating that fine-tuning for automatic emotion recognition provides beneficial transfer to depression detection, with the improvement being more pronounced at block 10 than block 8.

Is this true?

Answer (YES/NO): YES